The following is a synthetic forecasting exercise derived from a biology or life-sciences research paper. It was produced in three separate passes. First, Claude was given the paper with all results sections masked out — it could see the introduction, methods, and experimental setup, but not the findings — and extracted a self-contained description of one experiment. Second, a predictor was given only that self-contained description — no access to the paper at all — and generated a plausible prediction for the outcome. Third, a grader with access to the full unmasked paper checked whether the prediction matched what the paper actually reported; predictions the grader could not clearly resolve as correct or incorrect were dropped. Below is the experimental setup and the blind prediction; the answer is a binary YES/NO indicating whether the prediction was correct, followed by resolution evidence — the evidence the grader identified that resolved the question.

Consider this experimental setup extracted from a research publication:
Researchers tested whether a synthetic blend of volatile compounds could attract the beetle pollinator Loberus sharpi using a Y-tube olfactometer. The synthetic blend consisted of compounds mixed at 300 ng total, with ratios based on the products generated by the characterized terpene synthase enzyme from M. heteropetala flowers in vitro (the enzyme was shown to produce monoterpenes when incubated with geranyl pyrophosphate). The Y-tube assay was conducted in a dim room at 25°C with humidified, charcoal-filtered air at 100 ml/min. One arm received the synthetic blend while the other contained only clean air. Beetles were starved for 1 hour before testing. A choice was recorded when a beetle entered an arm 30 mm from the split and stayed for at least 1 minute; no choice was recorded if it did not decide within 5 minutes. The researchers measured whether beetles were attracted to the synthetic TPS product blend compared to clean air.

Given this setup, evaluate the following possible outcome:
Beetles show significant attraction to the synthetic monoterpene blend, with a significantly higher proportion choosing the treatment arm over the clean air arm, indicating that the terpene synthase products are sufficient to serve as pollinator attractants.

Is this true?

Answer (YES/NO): YES